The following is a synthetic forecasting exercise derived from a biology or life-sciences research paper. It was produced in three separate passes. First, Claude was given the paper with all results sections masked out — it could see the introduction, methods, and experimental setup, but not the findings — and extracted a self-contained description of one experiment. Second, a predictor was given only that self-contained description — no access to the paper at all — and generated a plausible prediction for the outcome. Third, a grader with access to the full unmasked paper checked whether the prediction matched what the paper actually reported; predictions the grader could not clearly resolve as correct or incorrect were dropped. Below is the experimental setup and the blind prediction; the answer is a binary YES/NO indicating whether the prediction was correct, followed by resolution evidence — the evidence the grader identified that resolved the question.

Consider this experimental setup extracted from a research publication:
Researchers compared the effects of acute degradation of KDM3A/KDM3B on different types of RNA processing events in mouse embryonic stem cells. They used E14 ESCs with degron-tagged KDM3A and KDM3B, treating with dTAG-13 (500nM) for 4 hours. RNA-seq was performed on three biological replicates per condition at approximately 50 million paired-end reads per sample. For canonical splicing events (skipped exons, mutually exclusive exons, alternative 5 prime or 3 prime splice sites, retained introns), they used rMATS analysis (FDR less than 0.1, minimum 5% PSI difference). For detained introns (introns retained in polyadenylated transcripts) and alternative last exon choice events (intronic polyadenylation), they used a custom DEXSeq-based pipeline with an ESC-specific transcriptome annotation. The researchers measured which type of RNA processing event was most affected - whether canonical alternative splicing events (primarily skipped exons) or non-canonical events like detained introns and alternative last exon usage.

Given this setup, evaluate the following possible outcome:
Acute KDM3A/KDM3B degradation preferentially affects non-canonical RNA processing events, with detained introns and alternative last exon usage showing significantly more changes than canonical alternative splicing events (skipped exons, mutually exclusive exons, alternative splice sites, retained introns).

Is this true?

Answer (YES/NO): NO